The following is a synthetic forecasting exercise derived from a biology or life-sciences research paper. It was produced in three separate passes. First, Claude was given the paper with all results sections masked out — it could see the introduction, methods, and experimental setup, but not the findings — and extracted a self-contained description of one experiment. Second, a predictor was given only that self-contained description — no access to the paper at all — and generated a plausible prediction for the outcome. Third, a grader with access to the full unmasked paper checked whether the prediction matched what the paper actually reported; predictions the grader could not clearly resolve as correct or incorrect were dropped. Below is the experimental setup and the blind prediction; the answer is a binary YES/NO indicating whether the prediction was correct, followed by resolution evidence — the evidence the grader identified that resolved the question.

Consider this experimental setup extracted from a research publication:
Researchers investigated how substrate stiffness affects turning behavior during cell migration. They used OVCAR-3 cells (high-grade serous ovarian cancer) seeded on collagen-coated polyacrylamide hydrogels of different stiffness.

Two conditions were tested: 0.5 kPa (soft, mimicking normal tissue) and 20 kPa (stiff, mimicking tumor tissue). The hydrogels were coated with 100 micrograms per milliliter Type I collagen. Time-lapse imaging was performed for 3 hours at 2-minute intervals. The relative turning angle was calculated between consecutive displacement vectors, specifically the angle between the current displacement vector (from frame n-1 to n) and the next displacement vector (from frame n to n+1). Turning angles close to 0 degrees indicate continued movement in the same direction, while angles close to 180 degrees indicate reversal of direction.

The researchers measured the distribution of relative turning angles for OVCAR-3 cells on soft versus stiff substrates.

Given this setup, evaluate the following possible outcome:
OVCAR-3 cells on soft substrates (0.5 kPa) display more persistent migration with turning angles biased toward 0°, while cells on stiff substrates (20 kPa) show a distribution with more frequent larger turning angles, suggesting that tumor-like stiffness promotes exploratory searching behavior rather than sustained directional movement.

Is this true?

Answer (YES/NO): NO